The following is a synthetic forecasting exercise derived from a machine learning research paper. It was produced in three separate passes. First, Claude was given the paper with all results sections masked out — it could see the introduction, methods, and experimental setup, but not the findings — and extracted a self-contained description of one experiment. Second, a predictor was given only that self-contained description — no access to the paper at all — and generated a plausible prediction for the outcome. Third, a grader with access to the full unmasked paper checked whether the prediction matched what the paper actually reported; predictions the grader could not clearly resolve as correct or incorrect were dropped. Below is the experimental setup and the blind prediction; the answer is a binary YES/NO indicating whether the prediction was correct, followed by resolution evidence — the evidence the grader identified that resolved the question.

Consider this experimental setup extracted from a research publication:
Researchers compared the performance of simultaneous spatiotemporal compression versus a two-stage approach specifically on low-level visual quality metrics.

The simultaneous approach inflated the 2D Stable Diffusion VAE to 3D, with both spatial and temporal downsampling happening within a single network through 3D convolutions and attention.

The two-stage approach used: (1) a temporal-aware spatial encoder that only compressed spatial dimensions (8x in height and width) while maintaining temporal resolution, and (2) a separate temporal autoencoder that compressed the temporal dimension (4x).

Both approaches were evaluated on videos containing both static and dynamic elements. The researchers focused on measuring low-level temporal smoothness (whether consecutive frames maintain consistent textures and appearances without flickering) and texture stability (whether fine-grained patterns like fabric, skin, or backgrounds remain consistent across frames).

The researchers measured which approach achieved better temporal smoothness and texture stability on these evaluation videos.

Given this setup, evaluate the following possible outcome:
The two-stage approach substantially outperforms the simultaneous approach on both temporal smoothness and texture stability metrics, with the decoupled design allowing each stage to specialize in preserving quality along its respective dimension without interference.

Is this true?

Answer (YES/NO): NO